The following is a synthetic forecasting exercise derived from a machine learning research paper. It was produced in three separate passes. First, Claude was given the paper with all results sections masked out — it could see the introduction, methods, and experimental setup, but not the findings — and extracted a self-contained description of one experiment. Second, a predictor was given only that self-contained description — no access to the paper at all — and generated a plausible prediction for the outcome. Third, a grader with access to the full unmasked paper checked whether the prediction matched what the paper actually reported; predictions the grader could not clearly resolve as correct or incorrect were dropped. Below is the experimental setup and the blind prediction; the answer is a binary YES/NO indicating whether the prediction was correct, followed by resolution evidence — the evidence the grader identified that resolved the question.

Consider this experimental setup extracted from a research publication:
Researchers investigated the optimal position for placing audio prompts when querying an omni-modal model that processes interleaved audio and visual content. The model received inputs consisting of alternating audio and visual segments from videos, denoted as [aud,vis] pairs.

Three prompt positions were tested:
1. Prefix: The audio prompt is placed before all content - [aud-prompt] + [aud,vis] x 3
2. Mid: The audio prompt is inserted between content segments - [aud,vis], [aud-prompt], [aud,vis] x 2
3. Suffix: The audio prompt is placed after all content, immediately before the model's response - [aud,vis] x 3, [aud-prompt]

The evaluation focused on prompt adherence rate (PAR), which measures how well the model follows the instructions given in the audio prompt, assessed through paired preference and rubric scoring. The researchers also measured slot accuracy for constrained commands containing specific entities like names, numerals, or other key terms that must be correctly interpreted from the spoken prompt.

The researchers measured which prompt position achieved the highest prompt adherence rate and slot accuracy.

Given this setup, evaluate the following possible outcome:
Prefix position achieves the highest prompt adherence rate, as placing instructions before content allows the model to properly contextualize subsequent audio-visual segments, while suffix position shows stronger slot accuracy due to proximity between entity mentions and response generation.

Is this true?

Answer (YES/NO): NO